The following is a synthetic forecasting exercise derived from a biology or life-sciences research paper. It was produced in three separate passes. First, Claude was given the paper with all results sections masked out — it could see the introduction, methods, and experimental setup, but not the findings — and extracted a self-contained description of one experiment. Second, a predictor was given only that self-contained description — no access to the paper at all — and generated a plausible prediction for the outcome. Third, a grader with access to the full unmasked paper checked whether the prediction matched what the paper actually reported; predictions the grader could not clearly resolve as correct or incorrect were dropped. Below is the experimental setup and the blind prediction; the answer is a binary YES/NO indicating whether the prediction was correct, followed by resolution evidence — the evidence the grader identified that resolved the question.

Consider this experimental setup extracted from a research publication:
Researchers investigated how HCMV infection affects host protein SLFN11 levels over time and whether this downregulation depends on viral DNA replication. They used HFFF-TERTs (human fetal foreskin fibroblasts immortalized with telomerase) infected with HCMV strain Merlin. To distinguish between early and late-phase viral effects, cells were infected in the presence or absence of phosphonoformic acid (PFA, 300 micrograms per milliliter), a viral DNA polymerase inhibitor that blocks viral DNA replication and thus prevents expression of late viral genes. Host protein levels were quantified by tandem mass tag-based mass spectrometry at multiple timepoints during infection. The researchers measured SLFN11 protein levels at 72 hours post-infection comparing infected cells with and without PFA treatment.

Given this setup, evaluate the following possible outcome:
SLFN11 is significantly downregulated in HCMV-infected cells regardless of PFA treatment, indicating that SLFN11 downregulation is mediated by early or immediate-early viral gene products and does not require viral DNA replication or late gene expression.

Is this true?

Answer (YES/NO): NO